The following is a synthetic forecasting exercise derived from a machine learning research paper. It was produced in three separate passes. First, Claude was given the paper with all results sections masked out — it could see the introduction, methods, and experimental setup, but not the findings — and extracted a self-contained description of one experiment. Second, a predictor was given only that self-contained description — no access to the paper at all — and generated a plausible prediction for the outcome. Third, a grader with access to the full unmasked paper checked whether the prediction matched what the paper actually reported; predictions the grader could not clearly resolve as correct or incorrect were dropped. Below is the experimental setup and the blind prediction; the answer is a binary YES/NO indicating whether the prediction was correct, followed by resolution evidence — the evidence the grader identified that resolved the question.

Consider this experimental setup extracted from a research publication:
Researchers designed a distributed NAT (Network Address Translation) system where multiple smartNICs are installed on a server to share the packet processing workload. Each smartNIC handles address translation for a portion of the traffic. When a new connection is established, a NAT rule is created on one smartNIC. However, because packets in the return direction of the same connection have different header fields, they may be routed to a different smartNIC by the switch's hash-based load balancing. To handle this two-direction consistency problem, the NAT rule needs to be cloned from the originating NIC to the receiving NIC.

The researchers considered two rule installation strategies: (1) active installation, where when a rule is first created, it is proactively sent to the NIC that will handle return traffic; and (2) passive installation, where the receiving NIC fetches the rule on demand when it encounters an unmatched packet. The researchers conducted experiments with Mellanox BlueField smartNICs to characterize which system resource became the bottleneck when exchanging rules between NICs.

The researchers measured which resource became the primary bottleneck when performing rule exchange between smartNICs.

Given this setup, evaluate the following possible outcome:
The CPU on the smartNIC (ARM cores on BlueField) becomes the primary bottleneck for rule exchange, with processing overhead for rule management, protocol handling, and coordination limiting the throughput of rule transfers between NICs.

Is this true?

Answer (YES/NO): NO